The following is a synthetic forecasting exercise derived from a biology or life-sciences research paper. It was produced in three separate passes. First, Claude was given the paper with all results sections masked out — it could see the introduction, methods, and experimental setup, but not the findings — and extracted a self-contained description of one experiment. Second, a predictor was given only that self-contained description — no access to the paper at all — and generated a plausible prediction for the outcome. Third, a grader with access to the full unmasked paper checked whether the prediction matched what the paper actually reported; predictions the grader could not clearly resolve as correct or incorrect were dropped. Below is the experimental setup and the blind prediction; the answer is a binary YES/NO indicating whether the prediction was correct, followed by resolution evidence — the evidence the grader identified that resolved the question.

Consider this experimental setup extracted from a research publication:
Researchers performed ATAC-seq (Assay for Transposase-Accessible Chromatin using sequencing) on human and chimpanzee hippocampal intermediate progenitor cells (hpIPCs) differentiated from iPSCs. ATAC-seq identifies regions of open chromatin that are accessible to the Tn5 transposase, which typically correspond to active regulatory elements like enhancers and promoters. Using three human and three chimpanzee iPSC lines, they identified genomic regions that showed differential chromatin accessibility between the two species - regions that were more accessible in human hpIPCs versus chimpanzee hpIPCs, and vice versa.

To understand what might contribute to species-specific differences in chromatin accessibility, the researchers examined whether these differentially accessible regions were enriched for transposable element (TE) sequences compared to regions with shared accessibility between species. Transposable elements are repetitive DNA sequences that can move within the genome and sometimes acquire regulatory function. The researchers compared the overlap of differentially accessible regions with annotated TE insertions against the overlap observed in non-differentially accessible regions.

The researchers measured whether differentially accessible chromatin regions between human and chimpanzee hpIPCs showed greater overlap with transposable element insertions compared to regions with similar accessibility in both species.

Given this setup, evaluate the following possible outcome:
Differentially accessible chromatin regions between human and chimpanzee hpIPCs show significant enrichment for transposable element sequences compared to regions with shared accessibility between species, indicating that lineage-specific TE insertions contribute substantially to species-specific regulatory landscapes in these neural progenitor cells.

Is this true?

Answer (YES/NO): YES